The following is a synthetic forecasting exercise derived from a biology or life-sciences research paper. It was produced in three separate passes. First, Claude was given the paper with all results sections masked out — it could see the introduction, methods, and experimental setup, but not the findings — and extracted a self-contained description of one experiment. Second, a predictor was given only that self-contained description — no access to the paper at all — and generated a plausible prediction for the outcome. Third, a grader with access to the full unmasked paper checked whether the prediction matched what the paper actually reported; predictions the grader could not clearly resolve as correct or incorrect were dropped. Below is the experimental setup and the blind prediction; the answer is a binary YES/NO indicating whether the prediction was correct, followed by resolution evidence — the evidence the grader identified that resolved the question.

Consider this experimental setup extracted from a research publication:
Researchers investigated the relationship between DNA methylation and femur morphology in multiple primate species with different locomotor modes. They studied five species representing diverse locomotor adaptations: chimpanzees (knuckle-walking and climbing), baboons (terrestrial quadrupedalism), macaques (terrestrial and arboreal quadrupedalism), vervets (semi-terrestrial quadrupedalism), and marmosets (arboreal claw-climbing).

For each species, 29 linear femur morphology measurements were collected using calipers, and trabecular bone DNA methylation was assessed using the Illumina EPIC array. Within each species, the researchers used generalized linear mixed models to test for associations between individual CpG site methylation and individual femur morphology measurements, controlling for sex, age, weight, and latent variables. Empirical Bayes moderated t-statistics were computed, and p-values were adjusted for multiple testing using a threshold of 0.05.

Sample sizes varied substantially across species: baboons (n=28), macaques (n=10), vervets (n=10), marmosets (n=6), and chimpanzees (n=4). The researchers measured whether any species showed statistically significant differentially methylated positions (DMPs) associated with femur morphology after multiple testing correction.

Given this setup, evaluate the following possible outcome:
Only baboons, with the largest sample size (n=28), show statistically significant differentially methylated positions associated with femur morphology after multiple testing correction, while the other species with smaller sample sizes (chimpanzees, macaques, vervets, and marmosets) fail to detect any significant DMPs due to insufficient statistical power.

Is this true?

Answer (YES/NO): NO